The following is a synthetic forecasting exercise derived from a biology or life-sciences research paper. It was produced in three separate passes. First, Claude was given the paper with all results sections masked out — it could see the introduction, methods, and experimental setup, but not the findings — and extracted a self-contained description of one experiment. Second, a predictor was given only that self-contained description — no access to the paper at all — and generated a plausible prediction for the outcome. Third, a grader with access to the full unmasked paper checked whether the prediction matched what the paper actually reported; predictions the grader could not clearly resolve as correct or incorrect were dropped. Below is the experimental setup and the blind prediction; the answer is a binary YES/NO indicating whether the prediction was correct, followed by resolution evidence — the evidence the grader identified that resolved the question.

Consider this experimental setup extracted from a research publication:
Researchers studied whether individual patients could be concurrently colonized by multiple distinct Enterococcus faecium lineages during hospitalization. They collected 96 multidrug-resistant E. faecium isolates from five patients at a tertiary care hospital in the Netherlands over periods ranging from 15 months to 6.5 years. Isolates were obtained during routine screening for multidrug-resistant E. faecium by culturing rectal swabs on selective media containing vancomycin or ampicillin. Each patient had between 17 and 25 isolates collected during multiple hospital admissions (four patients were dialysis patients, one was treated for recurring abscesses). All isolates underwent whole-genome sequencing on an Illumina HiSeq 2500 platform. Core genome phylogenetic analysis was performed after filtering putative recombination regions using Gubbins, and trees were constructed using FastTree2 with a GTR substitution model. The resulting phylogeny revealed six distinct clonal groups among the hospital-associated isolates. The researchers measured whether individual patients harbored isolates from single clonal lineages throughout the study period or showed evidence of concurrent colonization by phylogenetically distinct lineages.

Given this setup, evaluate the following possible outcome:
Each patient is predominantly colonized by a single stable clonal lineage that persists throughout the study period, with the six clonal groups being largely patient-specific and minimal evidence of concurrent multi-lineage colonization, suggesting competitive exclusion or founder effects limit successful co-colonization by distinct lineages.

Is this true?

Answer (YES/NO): NO